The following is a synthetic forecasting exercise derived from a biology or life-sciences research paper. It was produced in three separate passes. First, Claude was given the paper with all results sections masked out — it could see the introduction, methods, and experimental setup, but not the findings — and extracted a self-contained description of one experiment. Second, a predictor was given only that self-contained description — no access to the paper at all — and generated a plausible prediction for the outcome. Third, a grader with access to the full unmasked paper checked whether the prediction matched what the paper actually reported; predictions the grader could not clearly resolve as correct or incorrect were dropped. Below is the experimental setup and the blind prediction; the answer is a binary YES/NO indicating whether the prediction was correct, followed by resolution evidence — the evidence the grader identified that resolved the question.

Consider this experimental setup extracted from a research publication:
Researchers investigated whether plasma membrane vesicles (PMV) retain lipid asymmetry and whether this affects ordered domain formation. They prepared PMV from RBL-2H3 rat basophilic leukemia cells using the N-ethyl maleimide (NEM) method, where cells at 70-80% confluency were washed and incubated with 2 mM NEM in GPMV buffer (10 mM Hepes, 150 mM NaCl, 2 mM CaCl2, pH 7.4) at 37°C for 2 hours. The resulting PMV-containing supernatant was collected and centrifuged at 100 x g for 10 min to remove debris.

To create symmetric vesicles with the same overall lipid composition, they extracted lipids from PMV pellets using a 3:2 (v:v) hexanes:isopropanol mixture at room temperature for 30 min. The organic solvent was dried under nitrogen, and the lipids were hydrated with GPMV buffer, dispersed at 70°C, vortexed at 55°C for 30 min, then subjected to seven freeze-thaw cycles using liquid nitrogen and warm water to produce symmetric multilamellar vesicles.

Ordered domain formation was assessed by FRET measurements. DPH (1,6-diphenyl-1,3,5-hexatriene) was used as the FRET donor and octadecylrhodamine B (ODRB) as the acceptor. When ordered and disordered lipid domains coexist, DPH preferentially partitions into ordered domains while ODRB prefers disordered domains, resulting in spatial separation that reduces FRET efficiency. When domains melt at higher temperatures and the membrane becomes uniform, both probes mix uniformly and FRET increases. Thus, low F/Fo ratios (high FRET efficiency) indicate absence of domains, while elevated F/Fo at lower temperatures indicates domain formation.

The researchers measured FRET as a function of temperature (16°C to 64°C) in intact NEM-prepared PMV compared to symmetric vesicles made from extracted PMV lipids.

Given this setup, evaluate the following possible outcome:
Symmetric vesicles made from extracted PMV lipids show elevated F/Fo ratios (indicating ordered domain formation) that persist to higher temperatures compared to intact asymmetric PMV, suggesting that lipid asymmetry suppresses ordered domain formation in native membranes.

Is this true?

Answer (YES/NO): YES